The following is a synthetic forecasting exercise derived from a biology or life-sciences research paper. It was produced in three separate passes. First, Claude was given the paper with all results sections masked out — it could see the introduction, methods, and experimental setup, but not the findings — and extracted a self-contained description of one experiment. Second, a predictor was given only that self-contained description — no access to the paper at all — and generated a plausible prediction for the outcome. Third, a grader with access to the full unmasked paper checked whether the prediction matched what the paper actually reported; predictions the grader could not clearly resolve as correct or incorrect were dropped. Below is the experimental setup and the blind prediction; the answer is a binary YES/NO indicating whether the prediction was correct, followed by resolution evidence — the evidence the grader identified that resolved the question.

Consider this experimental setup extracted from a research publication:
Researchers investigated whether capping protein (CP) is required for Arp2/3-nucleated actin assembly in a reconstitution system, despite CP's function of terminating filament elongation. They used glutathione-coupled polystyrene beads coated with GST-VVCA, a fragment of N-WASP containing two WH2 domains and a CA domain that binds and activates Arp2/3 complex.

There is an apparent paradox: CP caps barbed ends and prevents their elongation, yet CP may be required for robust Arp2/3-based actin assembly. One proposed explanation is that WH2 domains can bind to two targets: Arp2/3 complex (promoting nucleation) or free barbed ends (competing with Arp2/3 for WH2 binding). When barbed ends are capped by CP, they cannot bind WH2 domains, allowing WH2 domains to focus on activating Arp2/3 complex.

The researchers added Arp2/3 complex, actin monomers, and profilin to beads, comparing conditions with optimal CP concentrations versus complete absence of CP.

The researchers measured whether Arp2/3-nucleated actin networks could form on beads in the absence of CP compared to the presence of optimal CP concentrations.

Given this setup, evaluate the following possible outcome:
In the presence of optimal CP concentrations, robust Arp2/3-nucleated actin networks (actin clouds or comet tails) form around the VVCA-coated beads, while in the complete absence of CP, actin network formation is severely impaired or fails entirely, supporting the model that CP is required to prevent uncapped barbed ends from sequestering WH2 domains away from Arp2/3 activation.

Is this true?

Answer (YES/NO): NO